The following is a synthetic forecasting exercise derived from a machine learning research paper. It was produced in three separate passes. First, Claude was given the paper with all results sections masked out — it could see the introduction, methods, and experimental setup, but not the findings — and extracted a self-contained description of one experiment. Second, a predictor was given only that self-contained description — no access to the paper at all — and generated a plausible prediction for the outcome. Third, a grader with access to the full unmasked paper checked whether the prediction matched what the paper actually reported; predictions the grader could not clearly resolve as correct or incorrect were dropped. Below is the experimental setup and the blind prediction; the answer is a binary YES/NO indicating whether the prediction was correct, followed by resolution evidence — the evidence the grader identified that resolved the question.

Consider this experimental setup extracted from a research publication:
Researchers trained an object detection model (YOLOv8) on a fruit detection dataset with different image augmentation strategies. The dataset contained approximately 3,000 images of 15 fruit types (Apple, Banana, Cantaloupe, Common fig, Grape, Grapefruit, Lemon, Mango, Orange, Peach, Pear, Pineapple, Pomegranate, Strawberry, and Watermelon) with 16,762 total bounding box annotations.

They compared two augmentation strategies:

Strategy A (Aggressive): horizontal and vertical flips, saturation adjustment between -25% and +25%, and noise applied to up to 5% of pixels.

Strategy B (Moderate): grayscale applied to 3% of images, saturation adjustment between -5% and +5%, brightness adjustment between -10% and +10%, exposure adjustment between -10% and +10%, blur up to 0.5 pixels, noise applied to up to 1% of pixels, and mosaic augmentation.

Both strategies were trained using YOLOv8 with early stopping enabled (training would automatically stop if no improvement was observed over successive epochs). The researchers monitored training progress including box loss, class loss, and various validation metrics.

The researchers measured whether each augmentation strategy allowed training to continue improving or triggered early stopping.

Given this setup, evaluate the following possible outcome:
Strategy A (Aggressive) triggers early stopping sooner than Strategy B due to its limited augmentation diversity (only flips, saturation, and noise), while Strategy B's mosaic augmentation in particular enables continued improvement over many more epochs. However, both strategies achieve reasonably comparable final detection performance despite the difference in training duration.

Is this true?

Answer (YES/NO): NO